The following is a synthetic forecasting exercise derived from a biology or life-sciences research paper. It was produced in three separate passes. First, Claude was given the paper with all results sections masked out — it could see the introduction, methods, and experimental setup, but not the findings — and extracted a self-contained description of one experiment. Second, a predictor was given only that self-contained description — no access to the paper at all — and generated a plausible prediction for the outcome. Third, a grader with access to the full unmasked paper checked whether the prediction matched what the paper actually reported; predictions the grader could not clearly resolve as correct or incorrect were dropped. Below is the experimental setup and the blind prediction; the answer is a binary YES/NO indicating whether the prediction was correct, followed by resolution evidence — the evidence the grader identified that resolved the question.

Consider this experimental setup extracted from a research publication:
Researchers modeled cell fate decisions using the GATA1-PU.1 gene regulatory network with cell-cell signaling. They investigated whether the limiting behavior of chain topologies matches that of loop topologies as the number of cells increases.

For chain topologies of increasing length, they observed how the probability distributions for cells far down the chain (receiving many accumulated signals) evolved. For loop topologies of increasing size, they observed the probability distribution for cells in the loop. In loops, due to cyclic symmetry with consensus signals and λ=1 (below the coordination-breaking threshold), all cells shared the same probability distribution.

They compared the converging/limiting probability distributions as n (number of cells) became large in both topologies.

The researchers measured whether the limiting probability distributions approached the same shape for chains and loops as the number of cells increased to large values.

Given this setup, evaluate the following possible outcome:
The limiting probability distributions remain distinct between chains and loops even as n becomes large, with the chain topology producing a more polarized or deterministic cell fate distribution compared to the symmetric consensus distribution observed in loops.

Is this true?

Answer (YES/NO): NO